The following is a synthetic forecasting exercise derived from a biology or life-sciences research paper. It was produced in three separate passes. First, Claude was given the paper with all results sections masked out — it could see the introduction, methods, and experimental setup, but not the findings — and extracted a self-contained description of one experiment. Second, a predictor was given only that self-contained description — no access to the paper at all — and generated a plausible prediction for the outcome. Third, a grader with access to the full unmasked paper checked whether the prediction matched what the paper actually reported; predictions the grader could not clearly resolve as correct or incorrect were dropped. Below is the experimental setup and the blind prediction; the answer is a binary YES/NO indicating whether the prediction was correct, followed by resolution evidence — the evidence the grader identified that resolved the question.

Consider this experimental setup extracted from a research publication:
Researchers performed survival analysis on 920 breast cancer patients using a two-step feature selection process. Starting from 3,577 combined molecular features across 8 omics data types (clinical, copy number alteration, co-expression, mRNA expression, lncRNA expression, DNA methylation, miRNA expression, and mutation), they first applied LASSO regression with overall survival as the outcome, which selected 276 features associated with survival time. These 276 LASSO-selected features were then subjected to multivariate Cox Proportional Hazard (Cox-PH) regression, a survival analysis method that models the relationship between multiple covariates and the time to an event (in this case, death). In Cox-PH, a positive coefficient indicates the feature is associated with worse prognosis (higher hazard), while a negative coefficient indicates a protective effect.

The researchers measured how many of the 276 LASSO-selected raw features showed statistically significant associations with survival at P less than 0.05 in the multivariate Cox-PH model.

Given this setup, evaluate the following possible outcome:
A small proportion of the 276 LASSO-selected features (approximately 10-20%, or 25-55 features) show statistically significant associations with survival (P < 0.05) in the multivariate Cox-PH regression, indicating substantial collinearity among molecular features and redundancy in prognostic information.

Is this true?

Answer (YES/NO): NO